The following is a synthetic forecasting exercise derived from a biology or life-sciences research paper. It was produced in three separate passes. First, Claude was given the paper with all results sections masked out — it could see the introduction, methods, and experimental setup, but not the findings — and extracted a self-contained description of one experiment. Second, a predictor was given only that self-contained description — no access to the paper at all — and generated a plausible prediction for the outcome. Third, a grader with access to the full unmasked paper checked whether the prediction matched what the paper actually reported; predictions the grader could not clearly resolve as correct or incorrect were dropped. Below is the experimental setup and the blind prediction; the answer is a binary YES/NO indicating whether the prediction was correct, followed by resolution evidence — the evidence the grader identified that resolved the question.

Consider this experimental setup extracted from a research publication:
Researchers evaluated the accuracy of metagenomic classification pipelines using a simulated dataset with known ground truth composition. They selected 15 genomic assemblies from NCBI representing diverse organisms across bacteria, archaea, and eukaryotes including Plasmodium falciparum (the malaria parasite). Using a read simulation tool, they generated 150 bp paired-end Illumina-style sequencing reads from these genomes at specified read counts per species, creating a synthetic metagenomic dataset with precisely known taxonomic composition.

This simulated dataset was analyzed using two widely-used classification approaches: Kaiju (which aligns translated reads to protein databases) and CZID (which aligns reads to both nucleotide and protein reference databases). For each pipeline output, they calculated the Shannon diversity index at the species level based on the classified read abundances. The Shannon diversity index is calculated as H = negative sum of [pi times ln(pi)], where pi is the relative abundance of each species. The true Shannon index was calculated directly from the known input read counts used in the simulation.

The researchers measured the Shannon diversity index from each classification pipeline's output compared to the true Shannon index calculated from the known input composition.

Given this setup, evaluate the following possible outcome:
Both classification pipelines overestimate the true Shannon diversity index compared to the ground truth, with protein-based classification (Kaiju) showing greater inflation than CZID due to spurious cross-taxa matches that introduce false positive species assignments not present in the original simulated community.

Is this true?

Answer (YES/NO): NO